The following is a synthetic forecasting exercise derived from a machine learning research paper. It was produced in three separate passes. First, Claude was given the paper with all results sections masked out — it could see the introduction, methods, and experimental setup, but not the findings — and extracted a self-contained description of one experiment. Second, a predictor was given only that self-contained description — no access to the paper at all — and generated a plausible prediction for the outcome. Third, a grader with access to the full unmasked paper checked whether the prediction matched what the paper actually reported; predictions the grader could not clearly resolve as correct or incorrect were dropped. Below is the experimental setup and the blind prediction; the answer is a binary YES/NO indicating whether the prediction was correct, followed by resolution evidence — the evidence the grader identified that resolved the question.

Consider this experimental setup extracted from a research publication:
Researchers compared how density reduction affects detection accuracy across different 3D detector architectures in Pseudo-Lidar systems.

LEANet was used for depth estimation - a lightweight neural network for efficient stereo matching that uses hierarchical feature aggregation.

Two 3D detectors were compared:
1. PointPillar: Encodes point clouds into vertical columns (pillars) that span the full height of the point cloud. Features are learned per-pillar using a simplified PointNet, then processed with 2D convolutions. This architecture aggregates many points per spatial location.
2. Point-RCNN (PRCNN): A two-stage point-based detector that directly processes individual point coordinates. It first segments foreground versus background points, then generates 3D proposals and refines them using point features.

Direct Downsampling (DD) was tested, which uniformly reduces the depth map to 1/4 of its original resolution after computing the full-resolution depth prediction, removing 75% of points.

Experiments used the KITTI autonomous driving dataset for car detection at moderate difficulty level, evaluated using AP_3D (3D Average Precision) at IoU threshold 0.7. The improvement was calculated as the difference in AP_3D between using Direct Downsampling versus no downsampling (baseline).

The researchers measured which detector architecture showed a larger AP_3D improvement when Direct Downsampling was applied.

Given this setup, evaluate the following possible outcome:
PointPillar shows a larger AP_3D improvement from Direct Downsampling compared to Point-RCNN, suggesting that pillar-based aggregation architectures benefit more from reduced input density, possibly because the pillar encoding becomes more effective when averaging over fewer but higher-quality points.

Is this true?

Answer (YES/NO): YES